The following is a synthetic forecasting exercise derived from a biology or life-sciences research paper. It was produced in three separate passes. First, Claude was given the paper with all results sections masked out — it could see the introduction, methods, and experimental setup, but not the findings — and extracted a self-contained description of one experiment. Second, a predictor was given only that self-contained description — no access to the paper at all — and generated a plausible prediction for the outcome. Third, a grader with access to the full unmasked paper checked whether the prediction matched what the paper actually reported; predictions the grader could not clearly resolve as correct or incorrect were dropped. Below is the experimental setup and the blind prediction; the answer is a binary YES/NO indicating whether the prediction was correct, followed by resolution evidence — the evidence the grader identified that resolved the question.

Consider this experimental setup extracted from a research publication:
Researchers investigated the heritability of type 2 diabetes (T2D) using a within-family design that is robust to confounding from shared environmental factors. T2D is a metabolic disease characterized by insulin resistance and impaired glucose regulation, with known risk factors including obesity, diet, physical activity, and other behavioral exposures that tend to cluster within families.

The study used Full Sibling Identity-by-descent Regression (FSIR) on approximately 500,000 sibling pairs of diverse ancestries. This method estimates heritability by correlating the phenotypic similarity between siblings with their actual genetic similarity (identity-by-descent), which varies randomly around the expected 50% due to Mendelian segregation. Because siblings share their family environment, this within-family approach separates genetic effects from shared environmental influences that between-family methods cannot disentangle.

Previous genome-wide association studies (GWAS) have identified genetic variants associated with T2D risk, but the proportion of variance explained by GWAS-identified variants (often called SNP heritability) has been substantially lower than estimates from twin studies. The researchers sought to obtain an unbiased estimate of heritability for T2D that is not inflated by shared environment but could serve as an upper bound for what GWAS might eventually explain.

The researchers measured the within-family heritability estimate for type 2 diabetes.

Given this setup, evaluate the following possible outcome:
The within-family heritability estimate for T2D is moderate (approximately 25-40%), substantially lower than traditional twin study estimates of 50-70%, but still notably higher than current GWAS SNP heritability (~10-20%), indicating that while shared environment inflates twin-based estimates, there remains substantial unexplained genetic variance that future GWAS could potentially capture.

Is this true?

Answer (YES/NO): NO